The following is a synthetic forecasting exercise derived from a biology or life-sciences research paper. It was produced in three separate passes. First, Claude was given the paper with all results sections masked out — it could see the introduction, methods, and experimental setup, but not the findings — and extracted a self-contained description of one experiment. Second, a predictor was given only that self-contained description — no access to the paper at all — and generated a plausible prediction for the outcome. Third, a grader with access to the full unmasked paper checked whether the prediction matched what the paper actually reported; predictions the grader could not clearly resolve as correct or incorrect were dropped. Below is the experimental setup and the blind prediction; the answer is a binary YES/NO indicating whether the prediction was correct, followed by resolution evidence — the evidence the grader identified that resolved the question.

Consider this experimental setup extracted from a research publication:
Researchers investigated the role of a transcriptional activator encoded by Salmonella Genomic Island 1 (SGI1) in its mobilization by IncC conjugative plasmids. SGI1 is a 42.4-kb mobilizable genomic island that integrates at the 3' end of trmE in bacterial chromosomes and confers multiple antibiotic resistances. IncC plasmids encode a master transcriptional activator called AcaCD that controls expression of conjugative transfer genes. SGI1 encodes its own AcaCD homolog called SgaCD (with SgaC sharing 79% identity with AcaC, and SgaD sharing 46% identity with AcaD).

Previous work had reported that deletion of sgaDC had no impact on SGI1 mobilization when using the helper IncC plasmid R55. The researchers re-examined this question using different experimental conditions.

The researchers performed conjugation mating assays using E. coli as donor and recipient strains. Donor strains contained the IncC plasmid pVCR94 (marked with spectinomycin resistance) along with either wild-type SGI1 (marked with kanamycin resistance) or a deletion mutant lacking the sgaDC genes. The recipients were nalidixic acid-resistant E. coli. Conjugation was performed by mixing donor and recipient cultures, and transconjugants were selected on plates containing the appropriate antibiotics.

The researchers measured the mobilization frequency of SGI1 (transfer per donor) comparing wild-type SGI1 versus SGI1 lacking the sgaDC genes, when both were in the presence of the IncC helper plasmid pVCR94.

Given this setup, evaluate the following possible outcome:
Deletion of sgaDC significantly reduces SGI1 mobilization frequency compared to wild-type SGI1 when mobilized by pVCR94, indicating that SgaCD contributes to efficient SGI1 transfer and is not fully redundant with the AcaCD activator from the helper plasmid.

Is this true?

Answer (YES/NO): YES